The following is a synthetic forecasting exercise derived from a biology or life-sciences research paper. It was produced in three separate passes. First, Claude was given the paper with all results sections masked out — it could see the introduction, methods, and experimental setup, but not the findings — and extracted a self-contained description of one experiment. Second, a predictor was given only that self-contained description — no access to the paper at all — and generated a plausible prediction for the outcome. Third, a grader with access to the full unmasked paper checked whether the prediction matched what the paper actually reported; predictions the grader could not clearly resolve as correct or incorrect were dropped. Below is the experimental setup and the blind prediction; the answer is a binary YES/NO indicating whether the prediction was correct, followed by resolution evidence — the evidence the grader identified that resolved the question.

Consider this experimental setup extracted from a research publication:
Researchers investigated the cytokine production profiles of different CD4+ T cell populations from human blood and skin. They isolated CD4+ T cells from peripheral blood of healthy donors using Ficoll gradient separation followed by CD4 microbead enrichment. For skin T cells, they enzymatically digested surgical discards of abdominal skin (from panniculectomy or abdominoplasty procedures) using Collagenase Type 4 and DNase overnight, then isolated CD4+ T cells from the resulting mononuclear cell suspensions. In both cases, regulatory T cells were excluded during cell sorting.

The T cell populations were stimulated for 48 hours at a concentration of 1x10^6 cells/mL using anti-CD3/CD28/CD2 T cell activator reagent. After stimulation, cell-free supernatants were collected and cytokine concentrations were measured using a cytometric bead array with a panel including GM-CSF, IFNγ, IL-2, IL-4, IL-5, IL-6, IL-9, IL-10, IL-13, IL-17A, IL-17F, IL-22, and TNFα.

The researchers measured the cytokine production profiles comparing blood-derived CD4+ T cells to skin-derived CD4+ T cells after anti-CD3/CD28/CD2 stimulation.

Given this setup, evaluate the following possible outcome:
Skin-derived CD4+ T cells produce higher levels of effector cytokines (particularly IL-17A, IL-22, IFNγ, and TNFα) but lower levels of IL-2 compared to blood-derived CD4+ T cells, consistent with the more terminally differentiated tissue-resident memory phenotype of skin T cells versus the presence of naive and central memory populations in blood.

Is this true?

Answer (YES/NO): NO